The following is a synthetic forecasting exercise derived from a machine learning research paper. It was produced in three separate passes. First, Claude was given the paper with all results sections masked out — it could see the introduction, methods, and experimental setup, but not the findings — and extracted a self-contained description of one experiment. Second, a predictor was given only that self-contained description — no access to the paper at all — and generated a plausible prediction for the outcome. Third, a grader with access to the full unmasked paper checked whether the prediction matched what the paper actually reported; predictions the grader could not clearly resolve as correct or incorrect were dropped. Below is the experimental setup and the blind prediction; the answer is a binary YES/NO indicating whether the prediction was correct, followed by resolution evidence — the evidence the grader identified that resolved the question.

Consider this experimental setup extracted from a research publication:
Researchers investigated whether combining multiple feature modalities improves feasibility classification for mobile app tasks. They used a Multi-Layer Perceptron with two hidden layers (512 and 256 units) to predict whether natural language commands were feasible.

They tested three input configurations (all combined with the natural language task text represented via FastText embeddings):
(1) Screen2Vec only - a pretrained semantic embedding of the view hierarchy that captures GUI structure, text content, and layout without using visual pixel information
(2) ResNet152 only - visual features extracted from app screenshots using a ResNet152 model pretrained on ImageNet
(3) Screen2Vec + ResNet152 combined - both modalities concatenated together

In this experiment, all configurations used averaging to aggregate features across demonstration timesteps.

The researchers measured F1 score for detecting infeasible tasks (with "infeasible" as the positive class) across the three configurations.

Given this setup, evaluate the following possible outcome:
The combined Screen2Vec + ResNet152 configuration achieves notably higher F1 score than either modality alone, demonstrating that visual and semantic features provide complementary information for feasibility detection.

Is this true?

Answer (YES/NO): YES